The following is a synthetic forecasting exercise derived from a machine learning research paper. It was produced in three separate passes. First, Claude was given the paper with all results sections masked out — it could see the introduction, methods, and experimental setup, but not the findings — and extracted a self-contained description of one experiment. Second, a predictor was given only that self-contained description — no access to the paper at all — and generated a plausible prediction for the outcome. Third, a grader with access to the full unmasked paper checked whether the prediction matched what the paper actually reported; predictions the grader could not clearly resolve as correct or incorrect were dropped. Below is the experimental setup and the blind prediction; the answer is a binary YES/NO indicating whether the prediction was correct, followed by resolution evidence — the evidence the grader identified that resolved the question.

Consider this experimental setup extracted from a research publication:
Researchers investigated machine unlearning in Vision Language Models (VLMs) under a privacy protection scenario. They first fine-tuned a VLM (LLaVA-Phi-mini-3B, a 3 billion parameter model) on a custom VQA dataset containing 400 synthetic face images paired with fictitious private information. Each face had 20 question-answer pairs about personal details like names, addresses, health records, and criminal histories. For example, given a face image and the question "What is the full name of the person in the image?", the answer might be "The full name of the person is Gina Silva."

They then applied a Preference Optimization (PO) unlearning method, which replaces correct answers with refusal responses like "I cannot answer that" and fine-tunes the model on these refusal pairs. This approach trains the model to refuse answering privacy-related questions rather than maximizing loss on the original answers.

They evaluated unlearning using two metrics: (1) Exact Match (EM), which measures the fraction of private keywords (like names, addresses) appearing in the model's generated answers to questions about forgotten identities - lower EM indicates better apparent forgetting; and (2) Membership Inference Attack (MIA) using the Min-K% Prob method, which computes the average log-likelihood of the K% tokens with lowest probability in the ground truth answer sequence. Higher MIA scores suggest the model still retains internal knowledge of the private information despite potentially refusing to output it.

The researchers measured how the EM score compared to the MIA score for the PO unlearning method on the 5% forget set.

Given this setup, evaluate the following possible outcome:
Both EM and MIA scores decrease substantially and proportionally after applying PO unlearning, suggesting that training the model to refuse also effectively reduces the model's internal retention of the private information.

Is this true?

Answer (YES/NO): NO